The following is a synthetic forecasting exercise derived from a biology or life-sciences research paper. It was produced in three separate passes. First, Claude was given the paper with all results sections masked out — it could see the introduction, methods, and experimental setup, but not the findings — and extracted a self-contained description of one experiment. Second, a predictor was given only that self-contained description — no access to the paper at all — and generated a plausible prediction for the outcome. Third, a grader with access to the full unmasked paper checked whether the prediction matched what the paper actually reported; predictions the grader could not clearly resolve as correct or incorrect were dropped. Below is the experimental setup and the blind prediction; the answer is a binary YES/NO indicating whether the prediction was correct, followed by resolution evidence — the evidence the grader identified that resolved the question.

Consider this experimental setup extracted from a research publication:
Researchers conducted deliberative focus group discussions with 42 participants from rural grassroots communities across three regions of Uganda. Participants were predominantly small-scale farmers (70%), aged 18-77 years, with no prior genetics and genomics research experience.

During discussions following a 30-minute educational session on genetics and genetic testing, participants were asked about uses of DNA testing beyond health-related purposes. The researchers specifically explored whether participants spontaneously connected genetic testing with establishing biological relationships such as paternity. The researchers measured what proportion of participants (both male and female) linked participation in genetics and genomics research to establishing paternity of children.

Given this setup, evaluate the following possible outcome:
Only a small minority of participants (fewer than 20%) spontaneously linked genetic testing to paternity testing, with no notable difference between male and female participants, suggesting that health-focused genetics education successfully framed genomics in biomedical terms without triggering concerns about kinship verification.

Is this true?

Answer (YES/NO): NO